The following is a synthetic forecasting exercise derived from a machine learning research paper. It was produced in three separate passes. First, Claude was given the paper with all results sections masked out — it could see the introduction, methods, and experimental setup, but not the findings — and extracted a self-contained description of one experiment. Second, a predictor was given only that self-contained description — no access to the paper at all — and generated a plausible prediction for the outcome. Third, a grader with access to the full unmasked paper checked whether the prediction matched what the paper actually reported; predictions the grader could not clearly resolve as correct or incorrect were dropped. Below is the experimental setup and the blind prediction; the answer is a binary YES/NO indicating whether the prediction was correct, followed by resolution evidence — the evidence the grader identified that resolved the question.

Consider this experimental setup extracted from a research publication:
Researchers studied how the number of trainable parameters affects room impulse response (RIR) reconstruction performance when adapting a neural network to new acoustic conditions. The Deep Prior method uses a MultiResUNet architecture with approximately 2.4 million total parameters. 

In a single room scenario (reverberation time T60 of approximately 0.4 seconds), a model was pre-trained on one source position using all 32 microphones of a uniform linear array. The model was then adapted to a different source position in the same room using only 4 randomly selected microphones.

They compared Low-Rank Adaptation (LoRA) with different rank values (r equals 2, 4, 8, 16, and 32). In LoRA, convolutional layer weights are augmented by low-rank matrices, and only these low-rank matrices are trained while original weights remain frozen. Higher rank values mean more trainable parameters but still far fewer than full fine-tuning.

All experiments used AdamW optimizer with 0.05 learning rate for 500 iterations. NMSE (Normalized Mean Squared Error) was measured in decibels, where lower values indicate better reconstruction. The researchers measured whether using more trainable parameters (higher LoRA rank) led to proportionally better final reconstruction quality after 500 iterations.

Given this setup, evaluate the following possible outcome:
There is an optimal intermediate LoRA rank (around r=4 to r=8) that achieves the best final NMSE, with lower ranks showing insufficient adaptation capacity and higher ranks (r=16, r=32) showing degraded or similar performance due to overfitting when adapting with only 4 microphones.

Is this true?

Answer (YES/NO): NO